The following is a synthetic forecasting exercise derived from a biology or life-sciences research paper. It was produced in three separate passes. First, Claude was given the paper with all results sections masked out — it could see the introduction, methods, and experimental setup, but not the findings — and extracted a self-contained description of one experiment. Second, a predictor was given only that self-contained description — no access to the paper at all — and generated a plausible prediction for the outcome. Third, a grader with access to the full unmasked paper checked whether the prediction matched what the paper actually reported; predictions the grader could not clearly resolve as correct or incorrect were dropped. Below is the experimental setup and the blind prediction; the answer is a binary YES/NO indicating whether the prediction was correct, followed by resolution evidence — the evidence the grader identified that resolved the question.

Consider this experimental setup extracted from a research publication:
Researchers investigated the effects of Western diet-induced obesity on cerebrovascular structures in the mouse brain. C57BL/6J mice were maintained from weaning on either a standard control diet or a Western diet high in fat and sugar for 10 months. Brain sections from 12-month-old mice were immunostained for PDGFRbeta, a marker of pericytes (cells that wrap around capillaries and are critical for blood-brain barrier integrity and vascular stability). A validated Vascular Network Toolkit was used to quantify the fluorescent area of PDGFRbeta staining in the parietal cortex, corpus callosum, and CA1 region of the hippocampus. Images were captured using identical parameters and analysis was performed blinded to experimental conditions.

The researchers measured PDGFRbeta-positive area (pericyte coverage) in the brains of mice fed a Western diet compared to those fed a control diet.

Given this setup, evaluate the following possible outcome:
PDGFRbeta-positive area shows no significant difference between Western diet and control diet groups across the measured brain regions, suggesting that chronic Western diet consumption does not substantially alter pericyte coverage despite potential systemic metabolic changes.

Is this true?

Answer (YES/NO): NO